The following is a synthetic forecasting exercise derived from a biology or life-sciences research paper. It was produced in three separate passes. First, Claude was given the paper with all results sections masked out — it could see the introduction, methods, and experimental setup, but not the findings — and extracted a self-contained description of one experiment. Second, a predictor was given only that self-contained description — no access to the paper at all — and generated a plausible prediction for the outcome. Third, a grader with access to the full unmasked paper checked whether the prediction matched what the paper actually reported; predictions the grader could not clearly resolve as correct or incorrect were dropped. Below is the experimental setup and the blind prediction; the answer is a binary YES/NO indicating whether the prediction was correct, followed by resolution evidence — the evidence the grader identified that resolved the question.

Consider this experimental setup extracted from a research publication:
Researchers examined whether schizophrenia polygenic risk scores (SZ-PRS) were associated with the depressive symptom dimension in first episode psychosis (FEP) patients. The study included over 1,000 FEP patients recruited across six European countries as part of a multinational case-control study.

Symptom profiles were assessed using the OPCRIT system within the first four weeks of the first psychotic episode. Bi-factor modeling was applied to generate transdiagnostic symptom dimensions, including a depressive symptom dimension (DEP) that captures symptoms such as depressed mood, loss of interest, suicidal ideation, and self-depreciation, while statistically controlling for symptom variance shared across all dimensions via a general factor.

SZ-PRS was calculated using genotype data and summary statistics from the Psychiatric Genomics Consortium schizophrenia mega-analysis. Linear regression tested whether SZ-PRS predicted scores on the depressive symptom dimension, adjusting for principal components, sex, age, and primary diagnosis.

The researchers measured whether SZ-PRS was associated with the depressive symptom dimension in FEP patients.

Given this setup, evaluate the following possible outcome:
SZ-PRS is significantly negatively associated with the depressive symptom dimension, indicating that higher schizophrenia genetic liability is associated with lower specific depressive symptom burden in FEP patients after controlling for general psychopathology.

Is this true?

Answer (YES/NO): NO